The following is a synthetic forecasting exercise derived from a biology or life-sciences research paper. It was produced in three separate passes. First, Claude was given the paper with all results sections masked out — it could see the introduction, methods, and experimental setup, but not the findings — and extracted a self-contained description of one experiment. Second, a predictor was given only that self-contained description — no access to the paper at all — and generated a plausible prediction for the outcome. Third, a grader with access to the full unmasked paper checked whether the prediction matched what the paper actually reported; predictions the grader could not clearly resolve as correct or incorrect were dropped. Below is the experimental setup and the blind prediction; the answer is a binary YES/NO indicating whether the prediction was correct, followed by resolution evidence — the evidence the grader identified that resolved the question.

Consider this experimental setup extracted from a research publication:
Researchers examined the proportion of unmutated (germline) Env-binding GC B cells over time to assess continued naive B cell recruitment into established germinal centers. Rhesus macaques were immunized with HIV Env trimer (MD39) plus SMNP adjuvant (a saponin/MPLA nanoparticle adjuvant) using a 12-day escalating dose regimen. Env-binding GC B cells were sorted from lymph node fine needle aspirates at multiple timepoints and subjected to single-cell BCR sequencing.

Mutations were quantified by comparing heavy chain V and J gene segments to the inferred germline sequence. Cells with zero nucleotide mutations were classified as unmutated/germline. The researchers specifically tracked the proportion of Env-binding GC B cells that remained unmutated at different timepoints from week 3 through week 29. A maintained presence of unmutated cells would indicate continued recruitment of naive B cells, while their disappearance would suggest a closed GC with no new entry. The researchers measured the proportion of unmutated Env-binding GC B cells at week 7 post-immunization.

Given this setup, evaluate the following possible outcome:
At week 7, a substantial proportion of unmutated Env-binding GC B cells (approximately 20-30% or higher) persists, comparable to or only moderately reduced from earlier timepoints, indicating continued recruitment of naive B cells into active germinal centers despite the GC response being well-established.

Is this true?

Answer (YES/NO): NO